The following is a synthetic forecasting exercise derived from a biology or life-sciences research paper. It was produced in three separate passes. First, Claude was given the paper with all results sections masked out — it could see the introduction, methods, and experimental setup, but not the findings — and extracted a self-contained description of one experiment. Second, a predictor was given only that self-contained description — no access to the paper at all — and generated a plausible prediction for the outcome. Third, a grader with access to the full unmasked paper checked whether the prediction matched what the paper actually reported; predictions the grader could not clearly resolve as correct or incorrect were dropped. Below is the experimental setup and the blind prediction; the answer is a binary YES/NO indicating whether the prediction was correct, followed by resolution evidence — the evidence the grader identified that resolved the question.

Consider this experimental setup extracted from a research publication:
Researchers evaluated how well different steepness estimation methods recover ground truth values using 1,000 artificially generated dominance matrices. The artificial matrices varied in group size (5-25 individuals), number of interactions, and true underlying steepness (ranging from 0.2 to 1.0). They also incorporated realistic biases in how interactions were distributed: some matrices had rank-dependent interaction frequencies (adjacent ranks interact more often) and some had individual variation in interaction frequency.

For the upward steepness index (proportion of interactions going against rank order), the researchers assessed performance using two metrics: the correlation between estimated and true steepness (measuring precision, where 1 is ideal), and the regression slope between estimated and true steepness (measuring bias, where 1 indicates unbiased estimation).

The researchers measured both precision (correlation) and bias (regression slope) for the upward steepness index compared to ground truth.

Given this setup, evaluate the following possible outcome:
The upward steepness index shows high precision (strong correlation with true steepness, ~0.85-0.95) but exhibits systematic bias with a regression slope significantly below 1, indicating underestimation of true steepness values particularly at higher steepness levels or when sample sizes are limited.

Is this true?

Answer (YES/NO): NO